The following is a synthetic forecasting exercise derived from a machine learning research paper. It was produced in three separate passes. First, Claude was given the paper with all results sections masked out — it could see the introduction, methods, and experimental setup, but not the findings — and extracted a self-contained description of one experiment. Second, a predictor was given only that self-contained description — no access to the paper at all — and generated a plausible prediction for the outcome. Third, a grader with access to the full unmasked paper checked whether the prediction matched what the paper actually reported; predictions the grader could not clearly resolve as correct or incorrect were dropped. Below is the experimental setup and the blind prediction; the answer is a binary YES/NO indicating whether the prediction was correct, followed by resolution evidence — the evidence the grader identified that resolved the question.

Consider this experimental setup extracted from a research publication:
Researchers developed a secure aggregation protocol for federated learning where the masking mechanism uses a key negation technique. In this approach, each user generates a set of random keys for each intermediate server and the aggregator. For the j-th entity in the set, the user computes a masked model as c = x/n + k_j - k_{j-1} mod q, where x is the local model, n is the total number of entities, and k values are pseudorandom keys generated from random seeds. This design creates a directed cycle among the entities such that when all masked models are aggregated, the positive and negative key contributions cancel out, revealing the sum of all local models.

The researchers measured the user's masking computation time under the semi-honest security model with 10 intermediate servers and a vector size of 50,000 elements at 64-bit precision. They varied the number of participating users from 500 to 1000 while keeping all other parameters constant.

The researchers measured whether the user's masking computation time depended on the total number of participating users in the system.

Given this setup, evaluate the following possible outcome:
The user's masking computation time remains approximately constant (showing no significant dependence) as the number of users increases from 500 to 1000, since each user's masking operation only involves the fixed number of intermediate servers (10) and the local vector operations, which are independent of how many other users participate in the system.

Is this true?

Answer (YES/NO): YES